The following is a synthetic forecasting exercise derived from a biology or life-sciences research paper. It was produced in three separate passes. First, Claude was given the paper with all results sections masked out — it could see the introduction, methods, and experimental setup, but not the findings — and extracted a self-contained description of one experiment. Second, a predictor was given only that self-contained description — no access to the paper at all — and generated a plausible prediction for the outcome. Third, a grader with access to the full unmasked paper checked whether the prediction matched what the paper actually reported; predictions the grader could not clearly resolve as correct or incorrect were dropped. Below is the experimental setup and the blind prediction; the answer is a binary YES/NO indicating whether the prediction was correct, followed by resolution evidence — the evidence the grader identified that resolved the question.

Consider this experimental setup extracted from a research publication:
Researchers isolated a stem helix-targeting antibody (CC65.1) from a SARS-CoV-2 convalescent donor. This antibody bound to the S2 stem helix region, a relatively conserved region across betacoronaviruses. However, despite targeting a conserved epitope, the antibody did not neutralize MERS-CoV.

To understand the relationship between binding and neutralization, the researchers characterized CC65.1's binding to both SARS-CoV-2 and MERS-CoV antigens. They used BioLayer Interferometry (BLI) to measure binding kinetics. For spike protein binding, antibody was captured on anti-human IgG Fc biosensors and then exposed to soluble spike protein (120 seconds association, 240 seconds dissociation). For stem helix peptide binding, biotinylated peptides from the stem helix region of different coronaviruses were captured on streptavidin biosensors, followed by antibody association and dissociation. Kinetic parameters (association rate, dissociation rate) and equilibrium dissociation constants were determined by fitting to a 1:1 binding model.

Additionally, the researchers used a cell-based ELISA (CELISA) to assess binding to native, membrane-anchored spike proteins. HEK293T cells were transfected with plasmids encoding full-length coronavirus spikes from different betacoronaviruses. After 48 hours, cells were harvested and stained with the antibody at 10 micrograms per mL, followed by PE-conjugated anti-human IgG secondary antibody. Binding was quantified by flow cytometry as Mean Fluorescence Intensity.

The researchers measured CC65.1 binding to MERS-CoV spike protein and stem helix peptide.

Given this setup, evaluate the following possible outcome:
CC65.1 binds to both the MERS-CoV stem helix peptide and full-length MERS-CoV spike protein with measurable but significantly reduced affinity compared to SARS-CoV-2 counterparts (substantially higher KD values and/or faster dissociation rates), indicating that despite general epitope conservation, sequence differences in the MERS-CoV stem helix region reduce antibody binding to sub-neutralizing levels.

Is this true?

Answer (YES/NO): YES